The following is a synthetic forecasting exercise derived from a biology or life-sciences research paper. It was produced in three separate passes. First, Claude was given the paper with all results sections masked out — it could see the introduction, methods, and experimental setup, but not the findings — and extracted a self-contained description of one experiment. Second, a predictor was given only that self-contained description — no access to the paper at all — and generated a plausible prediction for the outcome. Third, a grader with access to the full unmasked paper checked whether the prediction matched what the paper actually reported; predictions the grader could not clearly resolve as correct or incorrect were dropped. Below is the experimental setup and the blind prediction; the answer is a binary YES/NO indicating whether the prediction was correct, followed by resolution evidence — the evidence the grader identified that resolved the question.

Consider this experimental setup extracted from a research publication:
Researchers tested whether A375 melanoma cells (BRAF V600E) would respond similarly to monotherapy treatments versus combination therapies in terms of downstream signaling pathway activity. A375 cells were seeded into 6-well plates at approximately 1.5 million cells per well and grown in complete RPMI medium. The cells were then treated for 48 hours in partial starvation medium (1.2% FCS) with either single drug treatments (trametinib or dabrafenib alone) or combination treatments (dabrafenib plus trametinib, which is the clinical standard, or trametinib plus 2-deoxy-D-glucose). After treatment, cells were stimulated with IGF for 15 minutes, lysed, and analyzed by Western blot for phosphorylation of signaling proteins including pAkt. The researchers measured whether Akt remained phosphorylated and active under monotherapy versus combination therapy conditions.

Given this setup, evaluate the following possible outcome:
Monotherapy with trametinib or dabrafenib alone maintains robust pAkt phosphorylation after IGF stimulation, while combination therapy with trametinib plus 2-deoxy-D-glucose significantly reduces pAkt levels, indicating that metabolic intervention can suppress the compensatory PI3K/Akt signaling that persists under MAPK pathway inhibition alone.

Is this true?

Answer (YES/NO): NO